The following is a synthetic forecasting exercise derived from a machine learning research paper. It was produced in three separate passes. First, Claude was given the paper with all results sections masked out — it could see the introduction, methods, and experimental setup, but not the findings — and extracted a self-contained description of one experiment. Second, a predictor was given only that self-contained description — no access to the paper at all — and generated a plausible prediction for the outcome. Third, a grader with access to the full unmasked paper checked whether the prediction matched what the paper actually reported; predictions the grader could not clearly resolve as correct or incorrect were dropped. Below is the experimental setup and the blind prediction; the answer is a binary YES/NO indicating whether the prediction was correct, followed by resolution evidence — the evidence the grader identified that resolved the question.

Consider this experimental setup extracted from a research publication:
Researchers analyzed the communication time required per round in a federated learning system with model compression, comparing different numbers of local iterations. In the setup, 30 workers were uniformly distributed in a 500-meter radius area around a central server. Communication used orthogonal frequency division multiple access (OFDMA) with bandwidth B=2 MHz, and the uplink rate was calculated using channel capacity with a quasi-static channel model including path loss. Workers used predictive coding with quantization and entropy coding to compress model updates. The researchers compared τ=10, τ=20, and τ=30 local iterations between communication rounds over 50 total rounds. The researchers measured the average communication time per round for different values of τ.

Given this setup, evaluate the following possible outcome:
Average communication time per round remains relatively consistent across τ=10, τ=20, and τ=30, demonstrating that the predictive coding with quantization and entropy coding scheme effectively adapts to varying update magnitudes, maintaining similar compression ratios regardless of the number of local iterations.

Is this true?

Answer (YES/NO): NO